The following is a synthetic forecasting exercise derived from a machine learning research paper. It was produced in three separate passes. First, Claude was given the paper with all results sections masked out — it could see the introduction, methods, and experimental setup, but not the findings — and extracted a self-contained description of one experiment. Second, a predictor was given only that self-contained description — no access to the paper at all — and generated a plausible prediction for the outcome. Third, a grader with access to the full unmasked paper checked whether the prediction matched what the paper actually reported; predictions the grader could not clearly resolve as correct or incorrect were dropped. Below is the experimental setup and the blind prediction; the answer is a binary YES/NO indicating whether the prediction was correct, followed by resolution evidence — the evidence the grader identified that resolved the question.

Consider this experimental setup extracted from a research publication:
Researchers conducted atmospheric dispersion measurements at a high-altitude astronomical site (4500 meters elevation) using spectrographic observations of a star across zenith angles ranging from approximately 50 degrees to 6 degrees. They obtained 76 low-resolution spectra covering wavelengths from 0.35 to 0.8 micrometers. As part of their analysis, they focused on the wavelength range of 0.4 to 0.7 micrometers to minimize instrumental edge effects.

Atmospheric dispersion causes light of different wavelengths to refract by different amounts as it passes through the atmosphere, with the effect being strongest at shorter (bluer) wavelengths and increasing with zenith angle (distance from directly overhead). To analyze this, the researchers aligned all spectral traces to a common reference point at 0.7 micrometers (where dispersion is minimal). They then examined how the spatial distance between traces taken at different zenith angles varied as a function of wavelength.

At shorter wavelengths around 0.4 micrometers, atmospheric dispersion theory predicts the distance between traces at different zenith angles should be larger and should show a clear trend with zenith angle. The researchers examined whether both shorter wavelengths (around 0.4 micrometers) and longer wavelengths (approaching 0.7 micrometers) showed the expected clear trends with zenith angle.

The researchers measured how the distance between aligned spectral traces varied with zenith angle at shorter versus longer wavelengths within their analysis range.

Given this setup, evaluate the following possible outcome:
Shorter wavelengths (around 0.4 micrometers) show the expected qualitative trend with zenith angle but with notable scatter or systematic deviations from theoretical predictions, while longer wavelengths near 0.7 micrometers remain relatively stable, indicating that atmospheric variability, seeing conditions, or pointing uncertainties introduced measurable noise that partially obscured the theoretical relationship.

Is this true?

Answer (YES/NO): YES